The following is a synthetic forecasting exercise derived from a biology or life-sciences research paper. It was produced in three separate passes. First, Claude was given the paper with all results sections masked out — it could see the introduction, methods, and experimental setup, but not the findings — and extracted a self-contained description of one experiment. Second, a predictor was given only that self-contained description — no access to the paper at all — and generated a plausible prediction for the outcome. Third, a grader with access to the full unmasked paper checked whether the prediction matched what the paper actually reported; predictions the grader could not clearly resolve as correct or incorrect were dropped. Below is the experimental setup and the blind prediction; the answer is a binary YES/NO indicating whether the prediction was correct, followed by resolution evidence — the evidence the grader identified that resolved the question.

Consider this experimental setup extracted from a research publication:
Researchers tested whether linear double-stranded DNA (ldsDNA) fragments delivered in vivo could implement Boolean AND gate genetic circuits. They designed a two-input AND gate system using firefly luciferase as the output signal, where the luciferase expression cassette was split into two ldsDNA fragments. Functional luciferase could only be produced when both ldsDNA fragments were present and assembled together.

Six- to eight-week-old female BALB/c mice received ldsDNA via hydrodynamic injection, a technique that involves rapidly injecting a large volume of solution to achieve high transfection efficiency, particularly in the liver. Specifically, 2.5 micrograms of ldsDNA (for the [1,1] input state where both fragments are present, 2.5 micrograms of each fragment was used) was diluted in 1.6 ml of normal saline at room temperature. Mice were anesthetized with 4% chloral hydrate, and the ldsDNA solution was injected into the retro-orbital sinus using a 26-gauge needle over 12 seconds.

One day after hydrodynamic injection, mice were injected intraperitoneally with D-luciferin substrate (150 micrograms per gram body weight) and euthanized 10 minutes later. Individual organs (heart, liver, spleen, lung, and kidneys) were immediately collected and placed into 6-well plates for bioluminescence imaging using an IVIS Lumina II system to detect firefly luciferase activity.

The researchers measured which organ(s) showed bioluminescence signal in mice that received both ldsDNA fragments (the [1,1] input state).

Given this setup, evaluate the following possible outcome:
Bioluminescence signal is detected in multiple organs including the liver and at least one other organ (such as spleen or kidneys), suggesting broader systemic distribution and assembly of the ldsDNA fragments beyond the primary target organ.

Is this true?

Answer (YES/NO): NO